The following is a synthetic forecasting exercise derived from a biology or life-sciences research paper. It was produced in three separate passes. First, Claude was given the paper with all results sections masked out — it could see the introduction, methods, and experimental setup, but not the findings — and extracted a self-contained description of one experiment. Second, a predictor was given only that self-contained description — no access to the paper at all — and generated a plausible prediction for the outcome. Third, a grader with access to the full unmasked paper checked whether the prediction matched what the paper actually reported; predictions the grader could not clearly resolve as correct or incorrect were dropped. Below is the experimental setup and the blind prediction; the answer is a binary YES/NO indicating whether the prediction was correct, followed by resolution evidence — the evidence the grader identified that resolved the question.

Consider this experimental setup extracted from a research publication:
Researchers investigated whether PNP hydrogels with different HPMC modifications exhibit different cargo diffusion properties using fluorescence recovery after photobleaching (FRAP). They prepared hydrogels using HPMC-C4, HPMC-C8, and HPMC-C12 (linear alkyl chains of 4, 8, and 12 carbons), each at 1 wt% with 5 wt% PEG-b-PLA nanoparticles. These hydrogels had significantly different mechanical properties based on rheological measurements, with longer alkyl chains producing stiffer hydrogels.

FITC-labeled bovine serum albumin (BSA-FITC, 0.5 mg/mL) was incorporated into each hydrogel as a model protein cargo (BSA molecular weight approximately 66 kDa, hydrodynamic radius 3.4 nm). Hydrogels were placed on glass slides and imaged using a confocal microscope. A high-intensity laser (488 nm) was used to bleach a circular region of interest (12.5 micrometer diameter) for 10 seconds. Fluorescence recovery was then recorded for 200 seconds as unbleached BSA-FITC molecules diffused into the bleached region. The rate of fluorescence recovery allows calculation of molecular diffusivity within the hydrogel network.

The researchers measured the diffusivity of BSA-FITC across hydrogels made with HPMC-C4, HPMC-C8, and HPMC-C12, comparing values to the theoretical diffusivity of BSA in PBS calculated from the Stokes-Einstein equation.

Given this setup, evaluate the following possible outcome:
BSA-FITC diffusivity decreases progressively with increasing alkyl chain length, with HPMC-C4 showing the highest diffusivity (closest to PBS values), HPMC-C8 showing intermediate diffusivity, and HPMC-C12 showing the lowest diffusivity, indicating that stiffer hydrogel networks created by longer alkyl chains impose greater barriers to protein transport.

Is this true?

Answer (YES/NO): NO